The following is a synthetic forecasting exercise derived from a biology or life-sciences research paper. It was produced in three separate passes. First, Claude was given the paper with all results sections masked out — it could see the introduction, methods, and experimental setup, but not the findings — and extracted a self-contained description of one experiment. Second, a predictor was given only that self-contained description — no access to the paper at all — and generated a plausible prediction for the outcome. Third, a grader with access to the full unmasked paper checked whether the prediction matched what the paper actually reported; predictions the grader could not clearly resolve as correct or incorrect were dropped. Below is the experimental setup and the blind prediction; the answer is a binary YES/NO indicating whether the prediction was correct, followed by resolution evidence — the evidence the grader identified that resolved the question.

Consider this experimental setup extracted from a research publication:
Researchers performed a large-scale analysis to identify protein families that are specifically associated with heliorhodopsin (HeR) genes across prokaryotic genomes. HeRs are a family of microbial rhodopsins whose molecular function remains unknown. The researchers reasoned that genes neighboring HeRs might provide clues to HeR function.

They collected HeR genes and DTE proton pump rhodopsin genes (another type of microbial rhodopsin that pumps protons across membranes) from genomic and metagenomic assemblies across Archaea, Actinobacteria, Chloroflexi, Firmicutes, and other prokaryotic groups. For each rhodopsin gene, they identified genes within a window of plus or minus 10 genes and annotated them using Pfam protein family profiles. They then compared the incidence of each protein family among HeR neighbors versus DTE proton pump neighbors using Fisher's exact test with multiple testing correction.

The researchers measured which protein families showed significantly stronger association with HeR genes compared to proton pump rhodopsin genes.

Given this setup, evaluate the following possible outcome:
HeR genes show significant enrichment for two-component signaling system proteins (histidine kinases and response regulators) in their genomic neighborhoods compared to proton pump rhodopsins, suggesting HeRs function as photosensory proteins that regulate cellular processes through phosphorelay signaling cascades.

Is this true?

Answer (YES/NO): NO